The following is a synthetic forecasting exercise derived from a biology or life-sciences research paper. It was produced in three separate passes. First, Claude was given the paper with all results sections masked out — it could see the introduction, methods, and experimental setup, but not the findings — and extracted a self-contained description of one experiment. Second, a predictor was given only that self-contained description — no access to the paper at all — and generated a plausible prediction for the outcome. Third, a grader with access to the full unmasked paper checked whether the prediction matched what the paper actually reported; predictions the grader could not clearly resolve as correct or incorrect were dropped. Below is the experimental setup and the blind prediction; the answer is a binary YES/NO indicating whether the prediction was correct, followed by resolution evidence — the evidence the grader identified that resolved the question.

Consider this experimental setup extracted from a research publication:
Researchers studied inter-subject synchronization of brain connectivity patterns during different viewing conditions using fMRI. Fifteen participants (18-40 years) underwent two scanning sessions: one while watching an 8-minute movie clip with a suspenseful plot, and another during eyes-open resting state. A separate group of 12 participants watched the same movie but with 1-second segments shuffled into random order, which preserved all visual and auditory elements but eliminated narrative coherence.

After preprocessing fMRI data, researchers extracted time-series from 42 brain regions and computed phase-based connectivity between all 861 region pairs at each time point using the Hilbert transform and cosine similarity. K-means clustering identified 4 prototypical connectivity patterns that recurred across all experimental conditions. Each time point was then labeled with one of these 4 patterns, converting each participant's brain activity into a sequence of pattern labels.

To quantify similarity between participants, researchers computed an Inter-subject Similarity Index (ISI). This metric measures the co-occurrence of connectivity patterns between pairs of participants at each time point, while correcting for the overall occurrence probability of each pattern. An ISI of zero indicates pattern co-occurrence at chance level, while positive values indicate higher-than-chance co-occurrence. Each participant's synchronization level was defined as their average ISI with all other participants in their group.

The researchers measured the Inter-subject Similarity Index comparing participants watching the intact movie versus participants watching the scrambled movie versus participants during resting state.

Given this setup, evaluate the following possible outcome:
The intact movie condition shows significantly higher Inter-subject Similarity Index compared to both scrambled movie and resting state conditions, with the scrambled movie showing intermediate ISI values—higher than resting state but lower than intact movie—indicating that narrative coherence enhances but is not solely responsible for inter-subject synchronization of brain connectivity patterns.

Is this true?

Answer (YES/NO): NO